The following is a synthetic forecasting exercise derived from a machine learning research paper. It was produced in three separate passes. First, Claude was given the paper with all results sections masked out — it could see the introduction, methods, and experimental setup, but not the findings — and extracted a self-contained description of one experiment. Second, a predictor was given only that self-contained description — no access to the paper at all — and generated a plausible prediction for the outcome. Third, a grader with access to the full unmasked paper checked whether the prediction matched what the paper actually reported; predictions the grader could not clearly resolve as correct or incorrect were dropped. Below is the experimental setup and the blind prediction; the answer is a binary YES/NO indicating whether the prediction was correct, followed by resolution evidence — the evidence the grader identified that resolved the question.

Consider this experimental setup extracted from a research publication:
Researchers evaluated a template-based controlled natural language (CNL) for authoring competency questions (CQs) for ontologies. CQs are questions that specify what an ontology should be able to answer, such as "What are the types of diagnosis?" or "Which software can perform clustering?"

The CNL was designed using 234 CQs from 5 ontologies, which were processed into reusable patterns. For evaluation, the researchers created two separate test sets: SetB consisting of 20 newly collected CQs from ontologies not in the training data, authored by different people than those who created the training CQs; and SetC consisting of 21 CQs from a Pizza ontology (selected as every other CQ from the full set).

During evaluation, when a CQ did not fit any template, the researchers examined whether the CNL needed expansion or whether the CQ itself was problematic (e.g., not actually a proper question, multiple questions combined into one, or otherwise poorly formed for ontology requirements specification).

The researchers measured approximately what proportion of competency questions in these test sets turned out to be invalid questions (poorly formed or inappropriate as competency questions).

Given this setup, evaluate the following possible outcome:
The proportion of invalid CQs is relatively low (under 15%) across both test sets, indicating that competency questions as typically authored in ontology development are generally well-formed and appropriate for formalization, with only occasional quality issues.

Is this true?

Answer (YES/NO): NO